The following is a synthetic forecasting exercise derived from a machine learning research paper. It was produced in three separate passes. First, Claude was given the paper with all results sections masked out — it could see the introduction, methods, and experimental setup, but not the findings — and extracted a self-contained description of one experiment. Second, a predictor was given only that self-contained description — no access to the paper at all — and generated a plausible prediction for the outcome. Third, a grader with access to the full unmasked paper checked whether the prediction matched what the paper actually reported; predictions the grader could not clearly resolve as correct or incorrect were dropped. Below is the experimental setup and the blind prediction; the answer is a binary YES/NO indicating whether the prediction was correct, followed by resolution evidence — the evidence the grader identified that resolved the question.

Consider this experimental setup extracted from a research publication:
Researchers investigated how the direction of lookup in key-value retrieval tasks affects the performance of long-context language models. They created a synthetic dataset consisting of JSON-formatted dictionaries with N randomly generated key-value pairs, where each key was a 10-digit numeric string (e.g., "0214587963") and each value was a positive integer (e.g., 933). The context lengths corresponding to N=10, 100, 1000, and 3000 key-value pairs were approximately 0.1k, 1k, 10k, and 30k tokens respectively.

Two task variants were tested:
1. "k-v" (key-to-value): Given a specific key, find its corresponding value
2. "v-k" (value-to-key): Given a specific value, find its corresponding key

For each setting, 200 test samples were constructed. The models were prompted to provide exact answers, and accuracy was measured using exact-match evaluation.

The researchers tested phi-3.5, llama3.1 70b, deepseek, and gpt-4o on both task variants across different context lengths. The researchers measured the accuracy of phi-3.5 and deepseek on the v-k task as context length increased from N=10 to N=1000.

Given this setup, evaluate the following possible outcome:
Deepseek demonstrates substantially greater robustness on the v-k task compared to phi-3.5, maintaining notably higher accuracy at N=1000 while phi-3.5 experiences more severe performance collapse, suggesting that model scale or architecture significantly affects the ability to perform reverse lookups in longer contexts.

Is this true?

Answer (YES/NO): NO